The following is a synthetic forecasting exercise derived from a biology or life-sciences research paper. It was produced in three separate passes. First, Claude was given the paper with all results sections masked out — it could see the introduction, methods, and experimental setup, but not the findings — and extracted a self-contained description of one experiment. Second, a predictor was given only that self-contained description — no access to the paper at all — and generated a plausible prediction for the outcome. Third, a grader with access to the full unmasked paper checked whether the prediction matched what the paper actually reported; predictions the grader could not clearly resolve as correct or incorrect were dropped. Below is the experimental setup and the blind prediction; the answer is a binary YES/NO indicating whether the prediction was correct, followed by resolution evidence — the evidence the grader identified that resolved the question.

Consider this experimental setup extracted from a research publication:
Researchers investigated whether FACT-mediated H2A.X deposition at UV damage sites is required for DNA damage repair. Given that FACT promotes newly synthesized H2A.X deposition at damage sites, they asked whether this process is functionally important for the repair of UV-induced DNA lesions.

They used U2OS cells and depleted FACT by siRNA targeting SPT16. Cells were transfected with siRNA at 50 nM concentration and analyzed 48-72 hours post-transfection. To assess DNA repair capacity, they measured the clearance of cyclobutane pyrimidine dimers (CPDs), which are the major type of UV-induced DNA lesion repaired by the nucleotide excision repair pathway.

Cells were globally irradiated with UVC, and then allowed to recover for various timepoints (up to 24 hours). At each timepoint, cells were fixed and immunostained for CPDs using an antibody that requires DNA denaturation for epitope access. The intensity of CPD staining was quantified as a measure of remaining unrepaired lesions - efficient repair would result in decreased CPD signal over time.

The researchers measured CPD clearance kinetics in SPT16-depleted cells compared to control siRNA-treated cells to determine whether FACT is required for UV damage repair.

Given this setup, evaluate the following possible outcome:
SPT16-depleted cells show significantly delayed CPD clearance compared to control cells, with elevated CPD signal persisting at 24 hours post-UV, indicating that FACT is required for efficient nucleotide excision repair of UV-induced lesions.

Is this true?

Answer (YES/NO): NO